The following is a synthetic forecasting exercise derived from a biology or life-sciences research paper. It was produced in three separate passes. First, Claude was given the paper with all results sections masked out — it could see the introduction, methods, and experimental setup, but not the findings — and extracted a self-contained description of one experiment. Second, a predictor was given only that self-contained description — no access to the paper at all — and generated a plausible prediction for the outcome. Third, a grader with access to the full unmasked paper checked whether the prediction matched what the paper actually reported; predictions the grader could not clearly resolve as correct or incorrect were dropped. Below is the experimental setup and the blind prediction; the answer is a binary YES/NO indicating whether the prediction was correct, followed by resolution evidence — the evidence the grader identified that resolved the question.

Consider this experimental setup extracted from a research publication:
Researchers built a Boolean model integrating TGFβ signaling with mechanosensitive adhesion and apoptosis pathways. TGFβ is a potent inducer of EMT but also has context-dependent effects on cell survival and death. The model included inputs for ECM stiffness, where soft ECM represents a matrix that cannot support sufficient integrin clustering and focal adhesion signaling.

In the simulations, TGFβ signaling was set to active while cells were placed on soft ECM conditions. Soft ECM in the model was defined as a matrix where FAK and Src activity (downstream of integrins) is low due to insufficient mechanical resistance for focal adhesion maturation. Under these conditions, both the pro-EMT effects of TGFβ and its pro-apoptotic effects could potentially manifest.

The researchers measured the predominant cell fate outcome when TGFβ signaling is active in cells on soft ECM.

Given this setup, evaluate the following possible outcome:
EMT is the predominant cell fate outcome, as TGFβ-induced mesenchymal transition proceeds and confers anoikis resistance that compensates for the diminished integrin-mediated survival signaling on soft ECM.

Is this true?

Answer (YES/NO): NO